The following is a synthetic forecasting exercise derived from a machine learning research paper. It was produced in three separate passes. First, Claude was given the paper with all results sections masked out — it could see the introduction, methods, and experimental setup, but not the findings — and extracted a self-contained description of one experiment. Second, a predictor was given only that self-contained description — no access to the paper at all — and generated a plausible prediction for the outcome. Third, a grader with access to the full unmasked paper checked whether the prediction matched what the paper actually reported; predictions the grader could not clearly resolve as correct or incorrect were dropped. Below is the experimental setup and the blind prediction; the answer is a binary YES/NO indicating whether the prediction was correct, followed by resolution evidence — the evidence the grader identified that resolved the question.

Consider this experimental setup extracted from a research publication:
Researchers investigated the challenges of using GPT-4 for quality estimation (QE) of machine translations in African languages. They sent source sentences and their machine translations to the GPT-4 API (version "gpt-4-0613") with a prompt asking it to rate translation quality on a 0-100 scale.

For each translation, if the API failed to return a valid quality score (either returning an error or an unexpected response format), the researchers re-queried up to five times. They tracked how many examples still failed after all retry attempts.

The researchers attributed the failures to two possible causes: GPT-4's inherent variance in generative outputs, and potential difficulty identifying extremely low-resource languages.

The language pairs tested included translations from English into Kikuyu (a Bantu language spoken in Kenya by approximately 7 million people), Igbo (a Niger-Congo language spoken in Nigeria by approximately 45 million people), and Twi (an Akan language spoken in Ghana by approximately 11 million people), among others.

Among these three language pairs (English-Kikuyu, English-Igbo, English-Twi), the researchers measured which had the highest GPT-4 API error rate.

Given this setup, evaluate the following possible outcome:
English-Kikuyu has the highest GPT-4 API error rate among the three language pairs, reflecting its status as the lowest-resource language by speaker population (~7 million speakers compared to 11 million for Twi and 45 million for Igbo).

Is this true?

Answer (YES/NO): YES